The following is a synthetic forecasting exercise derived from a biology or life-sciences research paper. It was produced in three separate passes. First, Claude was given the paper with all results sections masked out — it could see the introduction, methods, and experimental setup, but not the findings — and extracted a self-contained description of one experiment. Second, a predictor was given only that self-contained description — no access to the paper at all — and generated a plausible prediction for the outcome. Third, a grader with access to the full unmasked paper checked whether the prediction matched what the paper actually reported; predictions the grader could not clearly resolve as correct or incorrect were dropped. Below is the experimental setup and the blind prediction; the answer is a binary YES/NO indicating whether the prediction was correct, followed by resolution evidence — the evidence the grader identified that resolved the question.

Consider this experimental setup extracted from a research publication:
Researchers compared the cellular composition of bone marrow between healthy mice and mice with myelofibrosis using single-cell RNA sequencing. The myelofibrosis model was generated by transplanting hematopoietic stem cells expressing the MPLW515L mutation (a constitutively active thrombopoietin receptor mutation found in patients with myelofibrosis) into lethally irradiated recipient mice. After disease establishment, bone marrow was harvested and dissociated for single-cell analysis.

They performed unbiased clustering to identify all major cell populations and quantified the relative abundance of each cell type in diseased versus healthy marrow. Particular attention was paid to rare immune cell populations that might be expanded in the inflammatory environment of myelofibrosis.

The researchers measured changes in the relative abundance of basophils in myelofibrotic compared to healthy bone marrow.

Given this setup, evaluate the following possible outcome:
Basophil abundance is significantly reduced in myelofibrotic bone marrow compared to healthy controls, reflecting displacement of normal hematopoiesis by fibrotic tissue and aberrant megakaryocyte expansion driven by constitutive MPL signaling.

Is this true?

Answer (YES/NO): NO